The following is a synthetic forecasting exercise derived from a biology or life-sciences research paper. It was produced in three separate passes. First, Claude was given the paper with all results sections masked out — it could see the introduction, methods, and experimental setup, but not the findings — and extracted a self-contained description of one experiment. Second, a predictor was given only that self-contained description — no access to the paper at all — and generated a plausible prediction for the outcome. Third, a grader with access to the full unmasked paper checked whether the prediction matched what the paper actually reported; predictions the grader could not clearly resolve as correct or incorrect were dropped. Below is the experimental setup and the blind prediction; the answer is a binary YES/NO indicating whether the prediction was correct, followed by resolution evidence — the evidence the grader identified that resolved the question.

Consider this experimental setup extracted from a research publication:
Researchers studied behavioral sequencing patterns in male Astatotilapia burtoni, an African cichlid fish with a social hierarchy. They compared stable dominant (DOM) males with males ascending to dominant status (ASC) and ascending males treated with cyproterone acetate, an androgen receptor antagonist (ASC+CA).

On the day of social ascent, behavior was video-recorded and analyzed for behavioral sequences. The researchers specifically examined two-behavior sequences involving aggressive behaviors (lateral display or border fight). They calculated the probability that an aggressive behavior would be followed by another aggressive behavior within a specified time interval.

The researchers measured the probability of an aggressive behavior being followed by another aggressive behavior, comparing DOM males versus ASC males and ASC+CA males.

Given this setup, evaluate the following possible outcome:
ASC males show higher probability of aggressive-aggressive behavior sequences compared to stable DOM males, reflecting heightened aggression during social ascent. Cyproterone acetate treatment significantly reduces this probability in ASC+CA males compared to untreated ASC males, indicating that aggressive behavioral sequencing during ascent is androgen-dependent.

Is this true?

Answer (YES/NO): NO